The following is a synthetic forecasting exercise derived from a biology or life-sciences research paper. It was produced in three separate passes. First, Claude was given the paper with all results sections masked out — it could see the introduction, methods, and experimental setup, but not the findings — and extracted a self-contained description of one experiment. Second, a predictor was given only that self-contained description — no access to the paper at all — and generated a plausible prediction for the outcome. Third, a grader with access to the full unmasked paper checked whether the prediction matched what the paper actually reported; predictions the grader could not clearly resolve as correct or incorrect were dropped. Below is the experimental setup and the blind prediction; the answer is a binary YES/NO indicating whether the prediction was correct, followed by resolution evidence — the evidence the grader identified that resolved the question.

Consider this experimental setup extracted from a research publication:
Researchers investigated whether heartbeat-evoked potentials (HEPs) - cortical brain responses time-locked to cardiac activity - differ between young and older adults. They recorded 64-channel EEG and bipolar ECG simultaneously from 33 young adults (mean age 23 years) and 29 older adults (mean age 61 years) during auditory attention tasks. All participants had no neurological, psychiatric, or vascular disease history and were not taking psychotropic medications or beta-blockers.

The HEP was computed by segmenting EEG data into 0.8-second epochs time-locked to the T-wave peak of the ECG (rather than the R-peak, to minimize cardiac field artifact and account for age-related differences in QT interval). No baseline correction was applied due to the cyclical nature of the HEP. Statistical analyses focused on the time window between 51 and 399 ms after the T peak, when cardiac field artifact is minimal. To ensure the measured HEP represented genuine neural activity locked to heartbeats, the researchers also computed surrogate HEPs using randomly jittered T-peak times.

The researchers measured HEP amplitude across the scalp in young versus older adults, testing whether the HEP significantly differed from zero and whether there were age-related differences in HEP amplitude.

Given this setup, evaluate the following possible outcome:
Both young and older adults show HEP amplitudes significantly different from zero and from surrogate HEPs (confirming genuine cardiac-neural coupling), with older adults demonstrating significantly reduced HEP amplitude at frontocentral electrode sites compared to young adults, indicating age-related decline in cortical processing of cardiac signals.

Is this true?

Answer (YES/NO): NO